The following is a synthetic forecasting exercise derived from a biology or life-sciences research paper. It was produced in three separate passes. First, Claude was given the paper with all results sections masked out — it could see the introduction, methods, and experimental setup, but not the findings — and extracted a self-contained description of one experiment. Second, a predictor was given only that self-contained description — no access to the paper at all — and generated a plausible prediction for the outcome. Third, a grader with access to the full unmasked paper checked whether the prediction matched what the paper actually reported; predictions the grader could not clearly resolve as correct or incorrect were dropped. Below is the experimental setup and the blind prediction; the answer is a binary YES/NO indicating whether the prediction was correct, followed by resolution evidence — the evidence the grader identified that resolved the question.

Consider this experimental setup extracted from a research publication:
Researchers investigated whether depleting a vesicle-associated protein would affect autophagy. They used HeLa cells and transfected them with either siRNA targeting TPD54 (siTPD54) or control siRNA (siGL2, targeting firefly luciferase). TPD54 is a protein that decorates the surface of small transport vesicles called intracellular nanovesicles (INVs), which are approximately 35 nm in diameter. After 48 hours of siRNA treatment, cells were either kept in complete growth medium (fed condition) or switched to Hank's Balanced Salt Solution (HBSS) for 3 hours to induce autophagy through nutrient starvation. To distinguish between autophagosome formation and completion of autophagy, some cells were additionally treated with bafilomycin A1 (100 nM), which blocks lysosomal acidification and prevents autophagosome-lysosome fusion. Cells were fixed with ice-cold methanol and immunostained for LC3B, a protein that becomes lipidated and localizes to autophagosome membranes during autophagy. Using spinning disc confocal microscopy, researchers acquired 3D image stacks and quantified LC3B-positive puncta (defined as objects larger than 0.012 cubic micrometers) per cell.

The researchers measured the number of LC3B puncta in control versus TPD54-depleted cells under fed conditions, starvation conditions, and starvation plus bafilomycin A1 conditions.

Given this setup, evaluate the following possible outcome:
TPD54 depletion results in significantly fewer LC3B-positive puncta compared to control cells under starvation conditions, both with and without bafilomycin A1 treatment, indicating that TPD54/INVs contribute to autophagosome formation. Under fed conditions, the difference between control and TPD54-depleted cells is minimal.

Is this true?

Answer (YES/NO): NO